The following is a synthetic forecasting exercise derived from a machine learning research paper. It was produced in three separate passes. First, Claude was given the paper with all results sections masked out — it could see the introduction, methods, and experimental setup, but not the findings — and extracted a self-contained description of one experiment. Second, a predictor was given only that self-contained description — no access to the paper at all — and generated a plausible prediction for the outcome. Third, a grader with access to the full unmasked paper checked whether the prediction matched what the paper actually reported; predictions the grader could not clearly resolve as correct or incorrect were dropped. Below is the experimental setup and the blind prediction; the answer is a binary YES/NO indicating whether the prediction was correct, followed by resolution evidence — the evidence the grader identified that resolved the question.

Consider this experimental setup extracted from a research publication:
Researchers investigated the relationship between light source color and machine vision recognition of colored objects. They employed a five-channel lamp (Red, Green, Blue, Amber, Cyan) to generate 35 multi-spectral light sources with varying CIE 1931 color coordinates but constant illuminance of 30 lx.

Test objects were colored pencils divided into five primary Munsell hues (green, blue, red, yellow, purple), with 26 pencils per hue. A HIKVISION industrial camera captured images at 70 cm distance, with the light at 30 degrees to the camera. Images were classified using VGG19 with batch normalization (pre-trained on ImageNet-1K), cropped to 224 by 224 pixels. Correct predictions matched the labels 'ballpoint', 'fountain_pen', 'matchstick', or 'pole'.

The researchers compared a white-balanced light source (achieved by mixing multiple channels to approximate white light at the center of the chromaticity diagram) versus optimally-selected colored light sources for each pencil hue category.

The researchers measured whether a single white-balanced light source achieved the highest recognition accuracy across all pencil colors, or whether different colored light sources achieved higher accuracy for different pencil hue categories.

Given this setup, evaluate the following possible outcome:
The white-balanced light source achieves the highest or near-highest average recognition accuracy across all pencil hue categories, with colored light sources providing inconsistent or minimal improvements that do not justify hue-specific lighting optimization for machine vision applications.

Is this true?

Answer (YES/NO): NO